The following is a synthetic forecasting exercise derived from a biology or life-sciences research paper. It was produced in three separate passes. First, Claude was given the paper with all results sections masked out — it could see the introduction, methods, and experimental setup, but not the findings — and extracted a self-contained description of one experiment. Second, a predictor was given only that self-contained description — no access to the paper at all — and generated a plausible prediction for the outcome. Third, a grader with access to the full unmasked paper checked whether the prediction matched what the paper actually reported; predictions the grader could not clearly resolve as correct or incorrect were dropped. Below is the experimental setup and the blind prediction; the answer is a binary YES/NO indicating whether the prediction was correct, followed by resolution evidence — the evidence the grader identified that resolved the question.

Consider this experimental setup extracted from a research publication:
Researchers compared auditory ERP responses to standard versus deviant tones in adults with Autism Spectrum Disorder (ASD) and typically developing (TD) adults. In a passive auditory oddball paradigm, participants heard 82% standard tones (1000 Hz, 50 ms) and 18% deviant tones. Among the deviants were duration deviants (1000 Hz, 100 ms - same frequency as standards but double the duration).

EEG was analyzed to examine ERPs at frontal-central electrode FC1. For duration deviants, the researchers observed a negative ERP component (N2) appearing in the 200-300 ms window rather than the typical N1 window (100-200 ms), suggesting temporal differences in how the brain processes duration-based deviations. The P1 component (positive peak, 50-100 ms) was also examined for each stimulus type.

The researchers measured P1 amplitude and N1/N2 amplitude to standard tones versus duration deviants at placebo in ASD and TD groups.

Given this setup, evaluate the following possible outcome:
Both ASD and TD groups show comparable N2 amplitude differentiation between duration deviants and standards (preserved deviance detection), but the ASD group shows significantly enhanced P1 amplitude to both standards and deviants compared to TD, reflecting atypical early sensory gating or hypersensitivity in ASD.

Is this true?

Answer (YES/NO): YES